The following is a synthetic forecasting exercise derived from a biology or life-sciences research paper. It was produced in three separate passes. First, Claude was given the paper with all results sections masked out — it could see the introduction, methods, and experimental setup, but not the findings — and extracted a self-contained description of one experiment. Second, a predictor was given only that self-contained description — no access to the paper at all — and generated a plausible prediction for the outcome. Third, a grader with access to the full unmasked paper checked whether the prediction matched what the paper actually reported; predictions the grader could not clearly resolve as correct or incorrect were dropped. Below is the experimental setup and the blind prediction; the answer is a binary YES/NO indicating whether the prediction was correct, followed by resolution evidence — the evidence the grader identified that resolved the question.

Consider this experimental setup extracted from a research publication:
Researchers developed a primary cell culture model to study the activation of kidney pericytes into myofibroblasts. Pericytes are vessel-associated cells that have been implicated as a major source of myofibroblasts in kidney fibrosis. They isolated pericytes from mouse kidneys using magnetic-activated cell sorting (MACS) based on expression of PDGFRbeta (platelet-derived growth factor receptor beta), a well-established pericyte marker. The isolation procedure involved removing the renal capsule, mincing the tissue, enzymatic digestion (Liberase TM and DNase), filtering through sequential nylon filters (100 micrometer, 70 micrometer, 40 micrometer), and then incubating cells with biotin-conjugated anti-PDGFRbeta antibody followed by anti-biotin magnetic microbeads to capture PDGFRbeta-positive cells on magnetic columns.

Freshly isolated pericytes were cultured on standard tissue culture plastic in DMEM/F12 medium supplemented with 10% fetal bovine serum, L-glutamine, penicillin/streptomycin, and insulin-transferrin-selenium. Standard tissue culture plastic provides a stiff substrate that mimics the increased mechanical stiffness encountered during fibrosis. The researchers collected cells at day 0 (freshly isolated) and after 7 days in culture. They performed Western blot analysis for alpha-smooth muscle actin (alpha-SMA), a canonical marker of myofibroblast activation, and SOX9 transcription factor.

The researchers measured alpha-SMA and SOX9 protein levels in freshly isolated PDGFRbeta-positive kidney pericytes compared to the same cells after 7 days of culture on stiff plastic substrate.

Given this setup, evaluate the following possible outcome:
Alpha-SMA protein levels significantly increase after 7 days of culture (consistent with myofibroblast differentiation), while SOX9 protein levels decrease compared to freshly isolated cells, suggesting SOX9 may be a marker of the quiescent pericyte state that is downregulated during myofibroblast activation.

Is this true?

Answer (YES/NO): NO